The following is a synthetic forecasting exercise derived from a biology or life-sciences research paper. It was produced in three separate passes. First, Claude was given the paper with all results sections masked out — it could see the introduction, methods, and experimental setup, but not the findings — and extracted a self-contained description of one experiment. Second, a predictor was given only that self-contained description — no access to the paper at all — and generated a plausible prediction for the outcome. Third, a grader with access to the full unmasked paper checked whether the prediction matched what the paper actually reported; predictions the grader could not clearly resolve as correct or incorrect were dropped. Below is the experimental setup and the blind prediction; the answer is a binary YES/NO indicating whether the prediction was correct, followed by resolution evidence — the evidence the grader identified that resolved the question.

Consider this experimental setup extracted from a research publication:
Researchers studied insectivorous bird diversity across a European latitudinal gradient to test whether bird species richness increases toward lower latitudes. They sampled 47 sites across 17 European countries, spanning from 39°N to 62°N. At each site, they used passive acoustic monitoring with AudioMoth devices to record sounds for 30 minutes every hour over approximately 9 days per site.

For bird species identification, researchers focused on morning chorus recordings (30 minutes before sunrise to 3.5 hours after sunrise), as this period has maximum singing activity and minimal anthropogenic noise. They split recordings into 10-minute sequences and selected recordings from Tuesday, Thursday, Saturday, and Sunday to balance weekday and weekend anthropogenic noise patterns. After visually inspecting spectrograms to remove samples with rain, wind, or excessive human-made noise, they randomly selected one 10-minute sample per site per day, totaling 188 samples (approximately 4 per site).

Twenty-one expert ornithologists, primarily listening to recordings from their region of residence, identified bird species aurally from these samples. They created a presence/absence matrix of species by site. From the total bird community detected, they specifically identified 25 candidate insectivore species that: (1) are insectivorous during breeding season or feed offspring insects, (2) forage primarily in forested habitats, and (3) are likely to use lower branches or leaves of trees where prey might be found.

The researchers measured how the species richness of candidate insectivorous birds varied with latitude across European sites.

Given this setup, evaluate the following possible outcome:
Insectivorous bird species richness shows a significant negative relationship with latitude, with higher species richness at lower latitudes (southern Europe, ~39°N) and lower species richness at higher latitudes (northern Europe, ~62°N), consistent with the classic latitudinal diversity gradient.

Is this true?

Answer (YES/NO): NO